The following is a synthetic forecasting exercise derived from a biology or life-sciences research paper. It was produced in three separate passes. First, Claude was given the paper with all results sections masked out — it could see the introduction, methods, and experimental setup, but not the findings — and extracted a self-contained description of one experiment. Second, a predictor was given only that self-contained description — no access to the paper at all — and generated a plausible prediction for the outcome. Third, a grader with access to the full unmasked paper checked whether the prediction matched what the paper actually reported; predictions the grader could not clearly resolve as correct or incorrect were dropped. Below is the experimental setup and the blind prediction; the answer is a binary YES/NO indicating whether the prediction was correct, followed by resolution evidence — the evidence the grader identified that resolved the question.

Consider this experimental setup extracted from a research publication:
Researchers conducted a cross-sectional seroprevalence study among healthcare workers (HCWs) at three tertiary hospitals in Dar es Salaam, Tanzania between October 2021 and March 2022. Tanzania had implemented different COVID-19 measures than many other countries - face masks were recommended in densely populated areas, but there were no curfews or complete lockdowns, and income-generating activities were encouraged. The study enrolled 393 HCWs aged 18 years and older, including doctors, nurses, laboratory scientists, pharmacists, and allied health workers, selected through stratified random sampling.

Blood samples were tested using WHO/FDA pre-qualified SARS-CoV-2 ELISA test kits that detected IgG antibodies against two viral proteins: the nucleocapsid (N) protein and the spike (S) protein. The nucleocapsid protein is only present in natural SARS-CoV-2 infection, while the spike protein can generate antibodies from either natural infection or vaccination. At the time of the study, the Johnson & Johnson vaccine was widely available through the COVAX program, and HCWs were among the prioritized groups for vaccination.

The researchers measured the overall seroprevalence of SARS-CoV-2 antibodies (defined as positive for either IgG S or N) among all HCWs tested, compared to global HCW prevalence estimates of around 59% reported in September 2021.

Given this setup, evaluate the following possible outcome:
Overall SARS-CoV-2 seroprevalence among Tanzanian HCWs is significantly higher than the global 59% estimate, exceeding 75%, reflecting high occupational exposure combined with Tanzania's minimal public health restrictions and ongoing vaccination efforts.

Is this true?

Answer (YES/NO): YES